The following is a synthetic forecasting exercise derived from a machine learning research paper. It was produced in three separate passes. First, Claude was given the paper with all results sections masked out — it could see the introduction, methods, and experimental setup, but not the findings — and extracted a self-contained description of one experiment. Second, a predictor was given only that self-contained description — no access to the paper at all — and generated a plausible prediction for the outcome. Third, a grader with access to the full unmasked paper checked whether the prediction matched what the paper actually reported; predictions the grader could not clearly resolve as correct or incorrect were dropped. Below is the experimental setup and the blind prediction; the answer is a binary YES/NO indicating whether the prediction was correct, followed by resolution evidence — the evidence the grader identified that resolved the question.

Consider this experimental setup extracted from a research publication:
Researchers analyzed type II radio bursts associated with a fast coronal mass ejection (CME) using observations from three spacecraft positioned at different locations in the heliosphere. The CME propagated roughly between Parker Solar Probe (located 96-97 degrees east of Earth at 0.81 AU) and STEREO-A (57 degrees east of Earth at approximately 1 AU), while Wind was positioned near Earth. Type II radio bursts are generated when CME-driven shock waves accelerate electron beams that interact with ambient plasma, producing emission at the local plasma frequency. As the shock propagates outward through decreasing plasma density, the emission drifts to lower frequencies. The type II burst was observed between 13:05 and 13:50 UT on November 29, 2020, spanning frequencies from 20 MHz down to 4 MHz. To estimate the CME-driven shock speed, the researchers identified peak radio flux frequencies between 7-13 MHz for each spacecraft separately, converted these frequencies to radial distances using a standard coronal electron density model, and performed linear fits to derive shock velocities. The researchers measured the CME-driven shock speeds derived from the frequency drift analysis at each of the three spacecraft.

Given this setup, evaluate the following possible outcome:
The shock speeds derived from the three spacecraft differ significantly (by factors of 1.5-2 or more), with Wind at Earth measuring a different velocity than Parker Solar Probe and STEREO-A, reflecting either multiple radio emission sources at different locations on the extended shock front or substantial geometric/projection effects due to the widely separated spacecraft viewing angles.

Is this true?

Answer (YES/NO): NO